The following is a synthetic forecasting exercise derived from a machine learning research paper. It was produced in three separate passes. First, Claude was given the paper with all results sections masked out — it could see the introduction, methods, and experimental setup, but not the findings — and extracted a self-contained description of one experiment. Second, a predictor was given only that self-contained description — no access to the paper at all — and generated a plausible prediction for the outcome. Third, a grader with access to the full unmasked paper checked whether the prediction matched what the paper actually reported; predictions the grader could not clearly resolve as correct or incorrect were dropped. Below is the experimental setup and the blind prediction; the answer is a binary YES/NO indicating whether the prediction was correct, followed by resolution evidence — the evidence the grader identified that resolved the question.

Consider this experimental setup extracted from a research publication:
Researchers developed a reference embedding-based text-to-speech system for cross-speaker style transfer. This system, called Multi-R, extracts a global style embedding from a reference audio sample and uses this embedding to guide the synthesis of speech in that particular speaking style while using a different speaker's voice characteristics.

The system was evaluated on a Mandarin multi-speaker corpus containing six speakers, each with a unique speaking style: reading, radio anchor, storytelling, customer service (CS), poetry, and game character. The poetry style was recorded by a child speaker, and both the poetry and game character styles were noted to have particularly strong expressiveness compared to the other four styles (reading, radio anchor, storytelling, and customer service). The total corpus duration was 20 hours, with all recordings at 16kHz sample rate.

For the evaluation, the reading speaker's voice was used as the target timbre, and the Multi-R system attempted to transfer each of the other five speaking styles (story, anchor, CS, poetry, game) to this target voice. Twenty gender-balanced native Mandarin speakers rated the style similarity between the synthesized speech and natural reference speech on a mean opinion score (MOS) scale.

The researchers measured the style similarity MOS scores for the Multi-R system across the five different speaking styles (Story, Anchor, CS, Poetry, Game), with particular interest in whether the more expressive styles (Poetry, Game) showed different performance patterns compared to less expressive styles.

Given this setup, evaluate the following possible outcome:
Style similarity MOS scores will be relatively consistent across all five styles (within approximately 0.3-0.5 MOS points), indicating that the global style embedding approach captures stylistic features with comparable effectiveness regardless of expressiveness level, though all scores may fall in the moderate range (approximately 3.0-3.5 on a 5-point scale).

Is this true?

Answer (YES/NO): NO